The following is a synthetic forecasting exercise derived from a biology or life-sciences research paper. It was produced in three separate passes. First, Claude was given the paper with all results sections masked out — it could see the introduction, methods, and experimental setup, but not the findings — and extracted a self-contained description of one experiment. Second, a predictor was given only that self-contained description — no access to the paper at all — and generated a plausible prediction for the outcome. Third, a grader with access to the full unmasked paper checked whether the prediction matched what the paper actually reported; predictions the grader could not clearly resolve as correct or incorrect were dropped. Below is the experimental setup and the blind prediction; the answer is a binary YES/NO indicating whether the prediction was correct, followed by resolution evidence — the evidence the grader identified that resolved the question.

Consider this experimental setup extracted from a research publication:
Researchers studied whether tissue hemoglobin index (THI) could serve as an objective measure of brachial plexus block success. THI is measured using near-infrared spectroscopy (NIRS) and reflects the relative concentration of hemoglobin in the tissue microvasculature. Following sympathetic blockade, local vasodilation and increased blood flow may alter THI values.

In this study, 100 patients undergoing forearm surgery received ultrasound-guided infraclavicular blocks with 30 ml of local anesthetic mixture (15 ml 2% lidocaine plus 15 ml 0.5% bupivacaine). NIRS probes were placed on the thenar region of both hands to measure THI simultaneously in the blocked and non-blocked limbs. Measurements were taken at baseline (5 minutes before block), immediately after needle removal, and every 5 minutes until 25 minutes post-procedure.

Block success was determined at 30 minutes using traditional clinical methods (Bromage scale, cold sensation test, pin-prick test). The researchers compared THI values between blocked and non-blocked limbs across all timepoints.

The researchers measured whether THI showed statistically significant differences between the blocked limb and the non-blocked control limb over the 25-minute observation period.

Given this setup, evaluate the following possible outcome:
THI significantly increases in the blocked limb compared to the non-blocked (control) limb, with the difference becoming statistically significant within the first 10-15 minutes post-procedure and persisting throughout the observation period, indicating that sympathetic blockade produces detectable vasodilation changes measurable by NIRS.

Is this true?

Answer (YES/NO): YES